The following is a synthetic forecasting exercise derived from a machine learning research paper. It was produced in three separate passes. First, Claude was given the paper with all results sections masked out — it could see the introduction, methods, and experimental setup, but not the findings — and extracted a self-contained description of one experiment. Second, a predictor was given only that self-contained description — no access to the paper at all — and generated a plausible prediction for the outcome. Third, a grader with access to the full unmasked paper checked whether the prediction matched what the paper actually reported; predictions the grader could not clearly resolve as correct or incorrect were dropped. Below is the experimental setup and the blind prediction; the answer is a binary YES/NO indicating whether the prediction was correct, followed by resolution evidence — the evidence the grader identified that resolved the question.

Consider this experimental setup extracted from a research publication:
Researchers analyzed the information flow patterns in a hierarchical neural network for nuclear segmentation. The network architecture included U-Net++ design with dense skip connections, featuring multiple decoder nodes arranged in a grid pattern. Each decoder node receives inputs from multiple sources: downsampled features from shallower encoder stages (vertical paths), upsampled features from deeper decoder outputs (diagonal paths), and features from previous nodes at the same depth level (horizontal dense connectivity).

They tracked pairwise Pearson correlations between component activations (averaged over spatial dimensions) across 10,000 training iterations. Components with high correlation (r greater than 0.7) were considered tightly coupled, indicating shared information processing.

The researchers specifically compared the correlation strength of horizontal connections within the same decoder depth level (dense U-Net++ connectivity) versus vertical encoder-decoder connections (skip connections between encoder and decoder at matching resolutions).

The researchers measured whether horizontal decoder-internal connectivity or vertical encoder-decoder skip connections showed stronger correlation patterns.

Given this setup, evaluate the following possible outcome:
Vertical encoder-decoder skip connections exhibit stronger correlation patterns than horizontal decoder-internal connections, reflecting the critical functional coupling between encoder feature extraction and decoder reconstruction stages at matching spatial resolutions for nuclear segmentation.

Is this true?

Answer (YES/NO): NO